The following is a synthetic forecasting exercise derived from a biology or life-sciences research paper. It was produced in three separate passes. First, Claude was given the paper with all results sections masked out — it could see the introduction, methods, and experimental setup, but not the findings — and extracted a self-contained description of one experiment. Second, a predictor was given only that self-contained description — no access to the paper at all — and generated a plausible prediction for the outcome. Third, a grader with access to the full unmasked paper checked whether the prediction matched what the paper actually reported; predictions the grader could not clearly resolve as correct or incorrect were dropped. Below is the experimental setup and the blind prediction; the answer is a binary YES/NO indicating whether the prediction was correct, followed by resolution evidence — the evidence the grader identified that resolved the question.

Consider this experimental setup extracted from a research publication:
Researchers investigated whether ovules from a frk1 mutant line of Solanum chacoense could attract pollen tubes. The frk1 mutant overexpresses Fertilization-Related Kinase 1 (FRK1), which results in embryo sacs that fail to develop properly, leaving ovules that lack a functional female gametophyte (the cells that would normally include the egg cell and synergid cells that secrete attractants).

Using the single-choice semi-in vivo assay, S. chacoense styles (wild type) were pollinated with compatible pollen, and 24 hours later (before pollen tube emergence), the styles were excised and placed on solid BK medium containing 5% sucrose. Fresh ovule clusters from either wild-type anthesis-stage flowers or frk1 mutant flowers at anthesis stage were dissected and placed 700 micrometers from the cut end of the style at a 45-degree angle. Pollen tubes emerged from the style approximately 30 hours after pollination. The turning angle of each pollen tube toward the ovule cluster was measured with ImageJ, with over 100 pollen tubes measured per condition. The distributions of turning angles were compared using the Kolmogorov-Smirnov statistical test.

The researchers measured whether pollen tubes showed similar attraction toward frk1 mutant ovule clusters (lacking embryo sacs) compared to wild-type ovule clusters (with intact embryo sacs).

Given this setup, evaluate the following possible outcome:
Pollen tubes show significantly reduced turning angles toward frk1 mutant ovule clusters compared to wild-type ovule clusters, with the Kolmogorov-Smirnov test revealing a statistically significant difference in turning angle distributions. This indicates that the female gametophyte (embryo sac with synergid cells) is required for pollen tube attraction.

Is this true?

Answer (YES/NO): YES